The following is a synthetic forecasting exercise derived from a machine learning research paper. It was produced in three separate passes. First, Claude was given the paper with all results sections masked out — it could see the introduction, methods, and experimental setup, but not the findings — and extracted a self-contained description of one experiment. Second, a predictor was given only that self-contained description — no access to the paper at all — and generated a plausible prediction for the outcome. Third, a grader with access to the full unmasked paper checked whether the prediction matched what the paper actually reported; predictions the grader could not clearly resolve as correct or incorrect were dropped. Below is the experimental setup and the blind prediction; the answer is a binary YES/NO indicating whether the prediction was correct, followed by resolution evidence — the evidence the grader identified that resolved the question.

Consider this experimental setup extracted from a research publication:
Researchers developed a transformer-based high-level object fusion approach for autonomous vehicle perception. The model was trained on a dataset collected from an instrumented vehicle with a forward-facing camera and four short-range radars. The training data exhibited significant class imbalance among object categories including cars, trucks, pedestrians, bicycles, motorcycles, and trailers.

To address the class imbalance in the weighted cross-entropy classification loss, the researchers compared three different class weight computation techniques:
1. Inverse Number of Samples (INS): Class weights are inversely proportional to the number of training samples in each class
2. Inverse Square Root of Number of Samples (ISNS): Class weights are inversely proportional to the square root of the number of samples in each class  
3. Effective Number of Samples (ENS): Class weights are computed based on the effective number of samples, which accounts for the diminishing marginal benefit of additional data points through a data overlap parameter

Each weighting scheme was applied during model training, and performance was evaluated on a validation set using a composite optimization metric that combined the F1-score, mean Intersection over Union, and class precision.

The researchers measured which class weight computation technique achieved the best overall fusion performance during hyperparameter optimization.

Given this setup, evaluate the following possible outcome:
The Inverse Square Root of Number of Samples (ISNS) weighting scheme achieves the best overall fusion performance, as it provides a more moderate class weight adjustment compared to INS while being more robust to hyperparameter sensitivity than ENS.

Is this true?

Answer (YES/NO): NO